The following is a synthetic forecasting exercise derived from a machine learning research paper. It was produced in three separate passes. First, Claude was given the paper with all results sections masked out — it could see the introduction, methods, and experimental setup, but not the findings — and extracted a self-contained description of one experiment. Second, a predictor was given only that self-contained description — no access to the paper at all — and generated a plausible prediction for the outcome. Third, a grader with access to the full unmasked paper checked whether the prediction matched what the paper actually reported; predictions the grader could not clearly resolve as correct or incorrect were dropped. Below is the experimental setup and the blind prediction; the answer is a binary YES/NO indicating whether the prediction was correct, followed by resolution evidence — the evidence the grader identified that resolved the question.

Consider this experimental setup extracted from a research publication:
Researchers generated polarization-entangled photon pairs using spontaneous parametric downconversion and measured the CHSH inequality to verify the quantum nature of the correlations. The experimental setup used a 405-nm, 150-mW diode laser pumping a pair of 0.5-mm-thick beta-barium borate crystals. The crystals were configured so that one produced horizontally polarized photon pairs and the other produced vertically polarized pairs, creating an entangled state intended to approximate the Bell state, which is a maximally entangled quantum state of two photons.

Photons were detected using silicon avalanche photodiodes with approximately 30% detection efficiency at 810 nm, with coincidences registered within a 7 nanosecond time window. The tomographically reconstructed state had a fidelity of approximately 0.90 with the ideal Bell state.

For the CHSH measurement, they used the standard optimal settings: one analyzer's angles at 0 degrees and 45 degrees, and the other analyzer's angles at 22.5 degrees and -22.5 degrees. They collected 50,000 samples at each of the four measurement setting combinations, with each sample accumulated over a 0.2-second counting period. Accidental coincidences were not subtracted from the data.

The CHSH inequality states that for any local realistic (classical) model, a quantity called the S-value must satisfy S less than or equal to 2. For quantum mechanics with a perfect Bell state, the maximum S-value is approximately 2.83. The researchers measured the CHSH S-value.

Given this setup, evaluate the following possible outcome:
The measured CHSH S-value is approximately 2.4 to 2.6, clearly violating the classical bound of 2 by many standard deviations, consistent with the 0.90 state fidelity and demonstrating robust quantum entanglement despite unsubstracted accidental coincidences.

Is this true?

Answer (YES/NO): YES